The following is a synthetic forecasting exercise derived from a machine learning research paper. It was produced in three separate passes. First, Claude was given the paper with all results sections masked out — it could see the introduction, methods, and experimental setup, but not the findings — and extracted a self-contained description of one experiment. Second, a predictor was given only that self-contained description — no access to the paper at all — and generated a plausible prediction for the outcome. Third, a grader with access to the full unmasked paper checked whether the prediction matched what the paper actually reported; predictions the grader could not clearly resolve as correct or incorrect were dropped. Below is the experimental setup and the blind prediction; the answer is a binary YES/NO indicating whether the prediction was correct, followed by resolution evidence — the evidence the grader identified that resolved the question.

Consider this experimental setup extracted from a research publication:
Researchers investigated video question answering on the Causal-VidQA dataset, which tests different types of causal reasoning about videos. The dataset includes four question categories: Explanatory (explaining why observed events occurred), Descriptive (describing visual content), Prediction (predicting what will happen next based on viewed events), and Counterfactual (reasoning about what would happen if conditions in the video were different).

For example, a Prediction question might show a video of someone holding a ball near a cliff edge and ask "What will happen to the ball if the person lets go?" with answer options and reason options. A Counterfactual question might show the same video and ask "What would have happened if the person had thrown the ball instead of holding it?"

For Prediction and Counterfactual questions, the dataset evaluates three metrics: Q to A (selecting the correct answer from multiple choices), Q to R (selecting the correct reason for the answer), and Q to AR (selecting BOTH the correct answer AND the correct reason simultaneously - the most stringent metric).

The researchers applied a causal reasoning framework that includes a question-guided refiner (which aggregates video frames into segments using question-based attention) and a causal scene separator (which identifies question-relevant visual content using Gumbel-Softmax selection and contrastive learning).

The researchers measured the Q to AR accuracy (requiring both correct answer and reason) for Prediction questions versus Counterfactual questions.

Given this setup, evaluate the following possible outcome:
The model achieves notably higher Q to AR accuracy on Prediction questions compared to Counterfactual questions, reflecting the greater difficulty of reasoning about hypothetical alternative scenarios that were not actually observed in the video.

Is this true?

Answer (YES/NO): YES